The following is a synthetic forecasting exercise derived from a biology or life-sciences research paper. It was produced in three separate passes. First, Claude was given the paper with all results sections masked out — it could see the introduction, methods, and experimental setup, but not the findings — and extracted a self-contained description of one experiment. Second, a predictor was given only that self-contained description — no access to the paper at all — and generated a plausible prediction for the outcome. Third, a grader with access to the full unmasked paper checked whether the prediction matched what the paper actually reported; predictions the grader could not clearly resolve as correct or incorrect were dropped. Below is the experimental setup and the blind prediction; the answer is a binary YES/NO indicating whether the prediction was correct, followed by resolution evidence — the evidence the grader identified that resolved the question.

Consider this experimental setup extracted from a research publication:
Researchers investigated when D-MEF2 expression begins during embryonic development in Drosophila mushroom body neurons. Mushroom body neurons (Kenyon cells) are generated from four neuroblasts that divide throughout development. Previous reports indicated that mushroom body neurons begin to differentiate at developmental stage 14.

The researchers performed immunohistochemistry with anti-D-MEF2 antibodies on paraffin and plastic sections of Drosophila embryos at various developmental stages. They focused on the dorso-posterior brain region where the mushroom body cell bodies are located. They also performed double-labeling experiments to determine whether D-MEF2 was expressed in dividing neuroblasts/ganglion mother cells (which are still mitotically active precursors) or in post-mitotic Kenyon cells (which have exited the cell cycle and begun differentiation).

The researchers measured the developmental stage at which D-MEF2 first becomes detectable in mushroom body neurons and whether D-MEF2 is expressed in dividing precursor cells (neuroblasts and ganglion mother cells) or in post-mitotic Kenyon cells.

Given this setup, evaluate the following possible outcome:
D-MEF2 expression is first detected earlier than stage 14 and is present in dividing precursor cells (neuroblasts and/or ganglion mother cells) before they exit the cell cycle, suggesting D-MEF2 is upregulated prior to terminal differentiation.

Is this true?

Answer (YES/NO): NO